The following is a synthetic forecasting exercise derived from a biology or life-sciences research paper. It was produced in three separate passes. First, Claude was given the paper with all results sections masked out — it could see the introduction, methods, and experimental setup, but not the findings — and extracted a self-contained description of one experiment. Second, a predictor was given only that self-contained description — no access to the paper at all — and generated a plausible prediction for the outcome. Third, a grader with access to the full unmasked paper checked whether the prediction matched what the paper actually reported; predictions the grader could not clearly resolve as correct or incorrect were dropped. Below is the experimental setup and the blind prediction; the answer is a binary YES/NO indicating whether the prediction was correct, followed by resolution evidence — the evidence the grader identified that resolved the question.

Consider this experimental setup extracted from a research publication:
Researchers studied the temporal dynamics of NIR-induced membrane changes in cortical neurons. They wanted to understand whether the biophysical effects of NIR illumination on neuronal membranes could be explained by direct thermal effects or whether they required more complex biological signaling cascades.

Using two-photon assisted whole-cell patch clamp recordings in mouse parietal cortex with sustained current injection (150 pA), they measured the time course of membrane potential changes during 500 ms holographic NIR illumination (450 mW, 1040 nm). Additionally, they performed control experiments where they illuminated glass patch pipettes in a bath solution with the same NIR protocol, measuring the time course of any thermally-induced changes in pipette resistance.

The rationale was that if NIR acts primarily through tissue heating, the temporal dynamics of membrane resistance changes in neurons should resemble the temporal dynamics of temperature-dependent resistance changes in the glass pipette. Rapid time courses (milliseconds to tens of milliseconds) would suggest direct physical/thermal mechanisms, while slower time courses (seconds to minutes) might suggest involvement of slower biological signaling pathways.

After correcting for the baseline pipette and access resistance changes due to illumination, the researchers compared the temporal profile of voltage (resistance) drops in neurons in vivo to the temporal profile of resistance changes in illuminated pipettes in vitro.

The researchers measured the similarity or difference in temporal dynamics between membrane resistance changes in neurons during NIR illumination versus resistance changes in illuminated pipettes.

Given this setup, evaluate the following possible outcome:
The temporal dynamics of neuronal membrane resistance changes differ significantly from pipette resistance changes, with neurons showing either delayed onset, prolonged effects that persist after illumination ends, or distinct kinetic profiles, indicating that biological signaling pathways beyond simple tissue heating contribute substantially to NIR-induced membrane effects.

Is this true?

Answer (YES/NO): NO